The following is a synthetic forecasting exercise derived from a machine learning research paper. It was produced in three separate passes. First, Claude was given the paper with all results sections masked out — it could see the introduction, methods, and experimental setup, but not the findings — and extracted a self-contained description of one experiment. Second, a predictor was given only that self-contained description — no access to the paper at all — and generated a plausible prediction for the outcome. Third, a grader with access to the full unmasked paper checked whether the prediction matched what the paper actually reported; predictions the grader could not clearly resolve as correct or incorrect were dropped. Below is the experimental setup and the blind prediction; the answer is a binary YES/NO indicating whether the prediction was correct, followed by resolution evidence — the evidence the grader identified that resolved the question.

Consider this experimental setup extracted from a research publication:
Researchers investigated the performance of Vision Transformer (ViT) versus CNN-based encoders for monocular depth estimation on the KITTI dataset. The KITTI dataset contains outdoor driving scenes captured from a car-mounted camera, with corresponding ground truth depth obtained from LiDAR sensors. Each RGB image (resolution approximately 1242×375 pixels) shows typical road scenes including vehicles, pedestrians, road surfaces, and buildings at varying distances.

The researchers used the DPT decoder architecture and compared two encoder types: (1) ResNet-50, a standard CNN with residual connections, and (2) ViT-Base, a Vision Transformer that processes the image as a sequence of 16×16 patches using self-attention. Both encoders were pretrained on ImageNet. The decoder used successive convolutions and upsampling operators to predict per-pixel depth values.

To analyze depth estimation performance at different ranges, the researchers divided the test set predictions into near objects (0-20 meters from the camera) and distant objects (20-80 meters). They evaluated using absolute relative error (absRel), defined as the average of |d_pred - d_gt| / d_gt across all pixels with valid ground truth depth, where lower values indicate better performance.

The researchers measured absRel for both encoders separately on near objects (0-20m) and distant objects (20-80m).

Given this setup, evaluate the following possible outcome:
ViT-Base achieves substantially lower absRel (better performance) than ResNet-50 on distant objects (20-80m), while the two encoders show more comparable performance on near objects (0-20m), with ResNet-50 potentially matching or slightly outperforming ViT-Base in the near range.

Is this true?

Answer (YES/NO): NO